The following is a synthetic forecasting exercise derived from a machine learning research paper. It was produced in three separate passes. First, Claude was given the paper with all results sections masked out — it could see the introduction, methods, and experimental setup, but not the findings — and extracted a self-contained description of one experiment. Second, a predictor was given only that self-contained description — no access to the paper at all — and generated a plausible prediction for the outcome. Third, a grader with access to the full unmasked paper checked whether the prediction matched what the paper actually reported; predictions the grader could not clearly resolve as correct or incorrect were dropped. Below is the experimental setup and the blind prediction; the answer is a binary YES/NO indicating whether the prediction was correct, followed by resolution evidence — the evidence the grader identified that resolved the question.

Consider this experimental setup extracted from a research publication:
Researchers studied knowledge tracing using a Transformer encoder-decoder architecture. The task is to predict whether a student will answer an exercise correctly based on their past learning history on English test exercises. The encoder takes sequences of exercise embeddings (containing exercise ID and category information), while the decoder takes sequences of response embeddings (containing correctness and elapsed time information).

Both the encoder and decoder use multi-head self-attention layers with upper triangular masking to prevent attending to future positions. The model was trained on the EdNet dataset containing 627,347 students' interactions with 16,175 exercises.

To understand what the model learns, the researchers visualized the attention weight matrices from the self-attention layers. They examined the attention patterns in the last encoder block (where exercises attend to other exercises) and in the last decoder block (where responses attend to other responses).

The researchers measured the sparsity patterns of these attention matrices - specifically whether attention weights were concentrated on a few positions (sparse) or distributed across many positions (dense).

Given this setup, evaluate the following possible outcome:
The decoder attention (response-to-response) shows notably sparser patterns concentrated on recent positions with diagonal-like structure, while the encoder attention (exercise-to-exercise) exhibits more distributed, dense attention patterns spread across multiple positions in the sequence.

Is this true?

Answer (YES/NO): NO